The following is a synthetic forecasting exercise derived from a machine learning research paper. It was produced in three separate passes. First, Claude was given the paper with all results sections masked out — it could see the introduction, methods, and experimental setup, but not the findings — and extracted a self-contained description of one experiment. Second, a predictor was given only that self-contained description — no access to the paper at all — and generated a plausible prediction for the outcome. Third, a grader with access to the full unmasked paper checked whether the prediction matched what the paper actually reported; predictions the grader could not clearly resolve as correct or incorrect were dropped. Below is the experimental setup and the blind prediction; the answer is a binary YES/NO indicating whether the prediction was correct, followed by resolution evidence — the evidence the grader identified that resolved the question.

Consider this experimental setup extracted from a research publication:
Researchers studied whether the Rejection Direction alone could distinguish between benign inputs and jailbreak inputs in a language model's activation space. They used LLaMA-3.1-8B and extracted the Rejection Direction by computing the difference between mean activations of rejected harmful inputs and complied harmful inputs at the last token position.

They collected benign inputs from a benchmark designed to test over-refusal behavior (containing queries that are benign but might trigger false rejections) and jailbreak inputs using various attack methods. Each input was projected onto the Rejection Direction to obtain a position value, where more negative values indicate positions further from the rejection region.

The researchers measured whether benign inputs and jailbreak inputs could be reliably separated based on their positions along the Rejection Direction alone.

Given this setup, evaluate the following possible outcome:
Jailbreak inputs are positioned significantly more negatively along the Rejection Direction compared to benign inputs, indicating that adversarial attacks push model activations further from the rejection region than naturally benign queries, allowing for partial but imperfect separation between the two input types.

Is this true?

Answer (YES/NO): NO